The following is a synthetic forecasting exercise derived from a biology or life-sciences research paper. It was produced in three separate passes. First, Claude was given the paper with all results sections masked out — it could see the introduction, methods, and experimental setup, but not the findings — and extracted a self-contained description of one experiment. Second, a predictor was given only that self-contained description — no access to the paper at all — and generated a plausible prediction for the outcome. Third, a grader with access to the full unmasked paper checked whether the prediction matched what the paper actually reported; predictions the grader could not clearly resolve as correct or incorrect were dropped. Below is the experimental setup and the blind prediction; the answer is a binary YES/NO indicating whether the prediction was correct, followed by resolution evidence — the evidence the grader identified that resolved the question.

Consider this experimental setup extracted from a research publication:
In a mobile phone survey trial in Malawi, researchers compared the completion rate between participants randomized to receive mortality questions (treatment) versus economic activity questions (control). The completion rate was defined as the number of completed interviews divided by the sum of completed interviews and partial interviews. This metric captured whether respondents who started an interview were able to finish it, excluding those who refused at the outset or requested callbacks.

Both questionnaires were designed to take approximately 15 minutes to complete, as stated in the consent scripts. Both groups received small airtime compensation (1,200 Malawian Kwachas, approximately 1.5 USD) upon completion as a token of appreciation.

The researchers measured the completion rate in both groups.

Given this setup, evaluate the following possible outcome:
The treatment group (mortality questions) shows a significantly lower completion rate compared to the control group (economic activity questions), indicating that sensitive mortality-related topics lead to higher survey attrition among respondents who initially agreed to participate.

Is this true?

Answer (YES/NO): NO